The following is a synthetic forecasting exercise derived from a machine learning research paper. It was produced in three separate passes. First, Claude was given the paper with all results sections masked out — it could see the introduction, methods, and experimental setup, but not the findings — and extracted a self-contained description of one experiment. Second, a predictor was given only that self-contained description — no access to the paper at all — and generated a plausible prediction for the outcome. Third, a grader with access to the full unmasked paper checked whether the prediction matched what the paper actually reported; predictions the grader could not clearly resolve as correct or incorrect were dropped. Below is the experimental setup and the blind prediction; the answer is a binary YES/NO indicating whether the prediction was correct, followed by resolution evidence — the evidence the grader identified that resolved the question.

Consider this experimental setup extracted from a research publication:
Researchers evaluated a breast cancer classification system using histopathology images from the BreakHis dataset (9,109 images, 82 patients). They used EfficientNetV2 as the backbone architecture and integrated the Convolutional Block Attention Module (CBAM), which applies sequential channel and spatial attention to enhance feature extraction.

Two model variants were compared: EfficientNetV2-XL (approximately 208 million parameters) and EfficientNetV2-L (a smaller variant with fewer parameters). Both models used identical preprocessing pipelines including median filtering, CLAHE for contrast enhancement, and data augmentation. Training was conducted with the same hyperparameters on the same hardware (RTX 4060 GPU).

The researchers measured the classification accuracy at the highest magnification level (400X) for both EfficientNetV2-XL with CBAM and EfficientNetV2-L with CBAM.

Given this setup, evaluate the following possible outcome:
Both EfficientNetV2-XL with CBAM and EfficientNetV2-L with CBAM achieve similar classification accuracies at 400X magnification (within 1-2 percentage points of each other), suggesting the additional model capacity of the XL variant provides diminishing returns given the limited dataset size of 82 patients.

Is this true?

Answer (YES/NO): YES